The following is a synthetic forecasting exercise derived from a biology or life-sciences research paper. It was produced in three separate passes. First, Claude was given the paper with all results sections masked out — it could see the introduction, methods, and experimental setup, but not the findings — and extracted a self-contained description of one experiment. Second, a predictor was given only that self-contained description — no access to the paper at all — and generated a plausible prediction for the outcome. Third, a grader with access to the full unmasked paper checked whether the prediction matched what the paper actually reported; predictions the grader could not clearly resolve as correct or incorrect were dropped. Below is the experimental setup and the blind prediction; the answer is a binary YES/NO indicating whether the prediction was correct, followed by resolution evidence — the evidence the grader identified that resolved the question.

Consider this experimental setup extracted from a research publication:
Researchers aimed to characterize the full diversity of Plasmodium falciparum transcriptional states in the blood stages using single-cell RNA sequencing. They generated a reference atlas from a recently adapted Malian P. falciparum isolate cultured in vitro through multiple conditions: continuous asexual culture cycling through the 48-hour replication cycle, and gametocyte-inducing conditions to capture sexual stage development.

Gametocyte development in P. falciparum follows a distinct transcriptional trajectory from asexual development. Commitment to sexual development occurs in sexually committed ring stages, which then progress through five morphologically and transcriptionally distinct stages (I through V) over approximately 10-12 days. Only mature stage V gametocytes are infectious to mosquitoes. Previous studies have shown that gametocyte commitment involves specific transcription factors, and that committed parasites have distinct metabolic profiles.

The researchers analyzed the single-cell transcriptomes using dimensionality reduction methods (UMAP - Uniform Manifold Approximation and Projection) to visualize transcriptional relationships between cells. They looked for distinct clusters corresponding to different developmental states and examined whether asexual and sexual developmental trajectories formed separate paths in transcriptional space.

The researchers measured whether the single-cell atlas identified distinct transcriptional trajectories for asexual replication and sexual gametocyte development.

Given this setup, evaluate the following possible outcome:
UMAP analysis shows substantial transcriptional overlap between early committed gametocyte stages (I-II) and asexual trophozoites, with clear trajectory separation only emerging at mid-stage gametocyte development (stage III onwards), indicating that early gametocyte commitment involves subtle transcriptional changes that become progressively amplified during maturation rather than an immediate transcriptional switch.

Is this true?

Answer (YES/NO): NO